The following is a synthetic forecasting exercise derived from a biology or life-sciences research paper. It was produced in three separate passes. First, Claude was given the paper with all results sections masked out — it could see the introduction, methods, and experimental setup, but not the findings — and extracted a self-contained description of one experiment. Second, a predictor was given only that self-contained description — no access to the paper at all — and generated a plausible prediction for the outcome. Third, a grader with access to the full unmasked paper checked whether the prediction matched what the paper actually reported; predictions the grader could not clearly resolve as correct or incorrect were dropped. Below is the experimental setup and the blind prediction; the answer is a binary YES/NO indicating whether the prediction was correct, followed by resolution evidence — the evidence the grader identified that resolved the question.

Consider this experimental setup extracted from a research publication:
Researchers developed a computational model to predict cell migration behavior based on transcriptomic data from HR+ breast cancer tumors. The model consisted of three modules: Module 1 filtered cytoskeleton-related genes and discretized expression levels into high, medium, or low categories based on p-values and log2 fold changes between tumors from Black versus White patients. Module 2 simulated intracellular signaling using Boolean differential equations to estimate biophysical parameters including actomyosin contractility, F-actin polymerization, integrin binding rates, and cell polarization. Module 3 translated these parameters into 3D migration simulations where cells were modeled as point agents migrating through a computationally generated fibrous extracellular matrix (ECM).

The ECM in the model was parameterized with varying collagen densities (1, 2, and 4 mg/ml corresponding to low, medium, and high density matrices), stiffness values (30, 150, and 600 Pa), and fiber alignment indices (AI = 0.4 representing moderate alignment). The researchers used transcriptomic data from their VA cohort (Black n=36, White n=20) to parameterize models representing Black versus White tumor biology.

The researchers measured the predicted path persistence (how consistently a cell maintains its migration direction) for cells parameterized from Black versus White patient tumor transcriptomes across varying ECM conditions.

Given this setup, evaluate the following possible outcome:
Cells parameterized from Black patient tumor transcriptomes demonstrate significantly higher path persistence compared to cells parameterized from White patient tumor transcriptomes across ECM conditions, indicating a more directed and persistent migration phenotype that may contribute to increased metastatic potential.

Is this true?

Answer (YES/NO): NO